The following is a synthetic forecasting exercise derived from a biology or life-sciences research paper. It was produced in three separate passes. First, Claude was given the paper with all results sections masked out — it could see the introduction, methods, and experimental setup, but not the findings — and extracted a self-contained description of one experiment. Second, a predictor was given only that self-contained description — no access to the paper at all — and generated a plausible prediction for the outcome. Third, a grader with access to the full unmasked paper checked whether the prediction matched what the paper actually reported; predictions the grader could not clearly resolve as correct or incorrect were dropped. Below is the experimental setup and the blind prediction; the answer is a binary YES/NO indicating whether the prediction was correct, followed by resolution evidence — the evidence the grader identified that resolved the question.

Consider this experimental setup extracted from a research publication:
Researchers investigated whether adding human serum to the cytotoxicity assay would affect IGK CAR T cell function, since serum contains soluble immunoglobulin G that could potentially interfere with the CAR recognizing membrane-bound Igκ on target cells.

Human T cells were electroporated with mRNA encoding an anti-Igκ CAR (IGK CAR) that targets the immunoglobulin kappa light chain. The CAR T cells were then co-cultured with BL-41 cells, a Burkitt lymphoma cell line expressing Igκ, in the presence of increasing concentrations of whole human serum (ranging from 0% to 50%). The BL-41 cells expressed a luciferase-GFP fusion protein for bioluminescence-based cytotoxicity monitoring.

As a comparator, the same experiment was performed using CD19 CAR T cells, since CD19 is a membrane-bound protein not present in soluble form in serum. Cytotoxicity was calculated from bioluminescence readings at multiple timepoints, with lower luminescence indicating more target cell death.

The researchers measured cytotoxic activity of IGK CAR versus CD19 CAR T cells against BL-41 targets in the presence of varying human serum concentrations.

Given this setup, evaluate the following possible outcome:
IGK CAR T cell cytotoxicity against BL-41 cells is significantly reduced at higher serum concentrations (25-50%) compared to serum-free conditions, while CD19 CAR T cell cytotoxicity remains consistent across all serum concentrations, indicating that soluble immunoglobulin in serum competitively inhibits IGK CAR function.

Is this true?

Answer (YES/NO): YES